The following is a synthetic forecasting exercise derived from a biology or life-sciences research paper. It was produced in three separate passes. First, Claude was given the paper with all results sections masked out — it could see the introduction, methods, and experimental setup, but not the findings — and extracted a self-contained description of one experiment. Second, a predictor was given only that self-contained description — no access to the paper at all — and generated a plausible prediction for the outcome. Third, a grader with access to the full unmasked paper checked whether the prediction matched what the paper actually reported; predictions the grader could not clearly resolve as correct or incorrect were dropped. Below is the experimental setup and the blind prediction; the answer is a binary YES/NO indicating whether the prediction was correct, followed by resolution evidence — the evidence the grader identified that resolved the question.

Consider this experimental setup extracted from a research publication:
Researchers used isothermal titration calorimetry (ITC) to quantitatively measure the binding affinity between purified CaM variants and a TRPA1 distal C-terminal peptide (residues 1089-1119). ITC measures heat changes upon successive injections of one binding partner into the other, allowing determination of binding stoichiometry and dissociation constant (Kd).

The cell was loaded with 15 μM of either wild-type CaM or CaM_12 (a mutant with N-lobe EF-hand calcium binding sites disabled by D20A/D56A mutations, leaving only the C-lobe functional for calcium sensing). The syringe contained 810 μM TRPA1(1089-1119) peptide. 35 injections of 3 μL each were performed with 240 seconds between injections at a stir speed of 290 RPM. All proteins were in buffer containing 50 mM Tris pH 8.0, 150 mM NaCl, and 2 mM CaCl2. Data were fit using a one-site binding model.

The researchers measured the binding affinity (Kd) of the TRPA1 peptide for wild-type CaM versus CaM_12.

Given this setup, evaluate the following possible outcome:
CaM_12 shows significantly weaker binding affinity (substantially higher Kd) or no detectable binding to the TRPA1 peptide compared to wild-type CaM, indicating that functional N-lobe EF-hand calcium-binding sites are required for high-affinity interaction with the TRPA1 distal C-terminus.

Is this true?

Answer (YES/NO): NO